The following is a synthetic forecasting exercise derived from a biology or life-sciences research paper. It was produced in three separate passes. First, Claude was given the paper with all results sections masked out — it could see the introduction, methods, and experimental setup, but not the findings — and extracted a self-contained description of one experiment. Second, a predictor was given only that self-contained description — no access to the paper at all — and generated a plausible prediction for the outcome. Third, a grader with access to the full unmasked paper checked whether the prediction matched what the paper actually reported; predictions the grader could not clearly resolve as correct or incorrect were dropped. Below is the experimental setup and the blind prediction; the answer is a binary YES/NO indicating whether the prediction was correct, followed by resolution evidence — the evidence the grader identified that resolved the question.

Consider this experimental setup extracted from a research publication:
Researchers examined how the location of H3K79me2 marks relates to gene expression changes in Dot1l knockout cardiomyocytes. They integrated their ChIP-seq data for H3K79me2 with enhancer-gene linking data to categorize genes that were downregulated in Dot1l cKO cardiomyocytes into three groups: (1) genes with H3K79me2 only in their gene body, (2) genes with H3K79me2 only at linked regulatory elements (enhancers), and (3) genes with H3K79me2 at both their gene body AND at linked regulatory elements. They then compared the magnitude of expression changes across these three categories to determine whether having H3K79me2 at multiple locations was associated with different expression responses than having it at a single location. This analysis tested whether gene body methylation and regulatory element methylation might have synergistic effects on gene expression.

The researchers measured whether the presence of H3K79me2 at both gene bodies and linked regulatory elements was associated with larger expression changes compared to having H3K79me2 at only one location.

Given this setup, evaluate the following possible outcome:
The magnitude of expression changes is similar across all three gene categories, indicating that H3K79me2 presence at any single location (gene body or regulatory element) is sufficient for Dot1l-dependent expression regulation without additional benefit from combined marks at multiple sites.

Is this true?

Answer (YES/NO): NO